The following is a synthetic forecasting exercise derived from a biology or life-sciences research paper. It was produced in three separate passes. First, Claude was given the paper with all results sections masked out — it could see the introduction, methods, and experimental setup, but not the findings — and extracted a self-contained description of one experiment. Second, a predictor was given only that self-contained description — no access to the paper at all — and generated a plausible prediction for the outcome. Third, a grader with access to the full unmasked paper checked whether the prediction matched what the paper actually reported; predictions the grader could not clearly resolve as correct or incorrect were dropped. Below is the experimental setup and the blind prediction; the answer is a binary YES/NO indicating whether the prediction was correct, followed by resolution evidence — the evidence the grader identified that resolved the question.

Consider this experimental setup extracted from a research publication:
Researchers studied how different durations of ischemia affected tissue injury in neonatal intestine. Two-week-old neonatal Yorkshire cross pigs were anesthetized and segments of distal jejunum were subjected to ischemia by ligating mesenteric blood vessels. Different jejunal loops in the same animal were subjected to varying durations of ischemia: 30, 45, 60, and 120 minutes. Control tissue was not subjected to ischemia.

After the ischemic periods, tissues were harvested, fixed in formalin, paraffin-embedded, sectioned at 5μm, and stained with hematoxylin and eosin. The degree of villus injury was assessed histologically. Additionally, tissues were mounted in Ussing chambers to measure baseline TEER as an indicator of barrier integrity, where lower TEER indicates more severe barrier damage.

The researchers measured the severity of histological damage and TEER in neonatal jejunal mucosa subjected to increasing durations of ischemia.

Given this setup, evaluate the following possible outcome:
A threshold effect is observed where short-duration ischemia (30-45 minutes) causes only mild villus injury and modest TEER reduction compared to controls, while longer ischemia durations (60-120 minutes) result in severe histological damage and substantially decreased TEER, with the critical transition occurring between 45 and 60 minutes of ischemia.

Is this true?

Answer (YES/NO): NO